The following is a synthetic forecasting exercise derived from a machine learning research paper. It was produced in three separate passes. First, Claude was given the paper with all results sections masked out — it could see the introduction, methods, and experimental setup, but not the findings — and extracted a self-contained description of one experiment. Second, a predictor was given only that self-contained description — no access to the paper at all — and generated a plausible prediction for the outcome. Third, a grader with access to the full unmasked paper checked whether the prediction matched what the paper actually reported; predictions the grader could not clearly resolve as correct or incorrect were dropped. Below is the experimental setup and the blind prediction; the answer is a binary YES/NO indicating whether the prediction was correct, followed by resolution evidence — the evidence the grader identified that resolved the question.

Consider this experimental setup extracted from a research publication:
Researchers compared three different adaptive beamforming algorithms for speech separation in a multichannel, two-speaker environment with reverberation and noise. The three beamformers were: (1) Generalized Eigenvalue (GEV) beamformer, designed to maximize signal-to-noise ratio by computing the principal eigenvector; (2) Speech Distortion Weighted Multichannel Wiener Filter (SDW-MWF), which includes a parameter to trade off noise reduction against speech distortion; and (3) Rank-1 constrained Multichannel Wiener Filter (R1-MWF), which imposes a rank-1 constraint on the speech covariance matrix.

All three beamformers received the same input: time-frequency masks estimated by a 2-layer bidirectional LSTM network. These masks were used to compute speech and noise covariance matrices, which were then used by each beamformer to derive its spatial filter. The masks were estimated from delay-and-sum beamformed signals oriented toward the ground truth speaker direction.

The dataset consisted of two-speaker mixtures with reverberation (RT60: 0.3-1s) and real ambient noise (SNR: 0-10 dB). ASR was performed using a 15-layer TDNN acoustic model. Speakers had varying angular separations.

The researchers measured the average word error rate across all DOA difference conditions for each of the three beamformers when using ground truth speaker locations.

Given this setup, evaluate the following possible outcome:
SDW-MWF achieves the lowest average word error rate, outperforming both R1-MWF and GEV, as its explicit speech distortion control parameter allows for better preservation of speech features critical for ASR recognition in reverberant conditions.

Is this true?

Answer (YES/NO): NO